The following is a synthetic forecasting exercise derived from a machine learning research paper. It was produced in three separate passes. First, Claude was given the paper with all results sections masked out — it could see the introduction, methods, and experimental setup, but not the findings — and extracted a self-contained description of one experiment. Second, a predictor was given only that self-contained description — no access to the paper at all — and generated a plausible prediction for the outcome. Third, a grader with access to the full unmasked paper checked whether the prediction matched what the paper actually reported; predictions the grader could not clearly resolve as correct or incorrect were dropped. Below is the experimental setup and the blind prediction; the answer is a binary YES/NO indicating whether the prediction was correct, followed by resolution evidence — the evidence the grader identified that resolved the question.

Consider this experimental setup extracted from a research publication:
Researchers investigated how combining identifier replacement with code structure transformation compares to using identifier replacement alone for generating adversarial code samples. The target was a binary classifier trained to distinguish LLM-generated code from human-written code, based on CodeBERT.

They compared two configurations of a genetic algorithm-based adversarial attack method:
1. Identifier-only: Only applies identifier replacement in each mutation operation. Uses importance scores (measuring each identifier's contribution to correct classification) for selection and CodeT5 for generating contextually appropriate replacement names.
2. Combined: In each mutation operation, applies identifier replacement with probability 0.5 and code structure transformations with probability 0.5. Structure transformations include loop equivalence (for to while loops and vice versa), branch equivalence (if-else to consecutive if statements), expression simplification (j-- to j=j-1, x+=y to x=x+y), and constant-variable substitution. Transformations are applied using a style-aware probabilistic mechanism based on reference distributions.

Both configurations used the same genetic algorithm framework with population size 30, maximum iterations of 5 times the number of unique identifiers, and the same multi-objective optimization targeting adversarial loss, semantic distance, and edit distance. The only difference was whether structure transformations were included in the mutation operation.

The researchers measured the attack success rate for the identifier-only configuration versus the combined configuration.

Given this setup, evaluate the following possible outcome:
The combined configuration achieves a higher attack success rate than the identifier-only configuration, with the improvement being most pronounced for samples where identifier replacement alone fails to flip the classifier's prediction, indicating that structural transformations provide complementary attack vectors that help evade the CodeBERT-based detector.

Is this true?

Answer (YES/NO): NO